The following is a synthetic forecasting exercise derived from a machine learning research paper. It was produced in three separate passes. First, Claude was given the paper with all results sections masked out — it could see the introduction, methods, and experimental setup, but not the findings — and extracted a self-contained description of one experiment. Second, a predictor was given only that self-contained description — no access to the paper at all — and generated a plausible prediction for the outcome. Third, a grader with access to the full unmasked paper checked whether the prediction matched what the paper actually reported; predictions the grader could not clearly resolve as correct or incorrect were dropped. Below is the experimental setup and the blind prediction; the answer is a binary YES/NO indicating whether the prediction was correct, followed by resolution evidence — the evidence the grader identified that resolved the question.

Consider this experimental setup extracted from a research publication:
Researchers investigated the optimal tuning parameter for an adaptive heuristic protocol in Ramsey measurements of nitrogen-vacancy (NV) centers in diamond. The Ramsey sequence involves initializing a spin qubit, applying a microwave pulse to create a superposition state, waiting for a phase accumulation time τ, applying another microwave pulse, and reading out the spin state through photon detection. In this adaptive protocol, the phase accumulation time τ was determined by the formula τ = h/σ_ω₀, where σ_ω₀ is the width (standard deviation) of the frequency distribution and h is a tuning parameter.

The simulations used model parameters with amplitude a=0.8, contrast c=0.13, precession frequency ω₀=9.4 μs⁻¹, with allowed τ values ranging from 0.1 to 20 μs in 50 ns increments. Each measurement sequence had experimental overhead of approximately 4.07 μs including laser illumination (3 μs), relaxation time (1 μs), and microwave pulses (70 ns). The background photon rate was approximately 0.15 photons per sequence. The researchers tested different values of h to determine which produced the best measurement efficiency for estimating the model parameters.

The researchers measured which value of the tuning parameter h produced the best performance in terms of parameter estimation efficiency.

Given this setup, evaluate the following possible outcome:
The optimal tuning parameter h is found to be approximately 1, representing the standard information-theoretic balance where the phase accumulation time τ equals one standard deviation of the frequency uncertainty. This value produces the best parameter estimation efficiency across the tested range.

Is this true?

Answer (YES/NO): NO